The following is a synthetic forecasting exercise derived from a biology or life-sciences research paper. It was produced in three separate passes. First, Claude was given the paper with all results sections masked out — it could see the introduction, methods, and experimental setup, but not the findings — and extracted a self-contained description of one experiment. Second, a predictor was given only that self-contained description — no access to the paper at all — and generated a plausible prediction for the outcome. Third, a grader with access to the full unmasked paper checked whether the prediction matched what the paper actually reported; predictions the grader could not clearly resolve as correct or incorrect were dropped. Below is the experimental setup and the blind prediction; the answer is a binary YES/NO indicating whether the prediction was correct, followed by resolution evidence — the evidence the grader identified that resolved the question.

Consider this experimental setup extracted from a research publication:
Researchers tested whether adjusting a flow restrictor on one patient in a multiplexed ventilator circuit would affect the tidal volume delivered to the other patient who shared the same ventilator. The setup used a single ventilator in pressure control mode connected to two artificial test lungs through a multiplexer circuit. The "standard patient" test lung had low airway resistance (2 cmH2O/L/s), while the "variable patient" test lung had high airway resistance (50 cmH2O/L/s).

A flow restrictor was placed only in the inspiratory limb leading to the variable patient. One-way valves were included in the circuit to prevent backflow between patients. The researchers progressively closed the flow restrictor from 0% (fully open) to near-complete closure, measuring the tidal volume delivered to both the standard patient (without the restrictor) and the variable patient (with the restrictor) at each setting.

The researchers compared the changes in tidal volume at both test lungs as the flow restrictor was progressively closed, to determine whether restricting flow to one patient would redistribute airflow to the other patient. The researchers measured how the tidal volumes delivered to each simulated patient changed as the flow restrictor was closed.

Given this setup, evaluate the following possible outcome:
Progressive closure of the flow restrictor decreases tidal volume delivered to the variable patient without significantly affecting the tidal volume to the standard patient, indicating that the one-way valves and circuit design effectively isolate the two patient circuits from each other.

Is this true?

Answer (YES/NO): YES